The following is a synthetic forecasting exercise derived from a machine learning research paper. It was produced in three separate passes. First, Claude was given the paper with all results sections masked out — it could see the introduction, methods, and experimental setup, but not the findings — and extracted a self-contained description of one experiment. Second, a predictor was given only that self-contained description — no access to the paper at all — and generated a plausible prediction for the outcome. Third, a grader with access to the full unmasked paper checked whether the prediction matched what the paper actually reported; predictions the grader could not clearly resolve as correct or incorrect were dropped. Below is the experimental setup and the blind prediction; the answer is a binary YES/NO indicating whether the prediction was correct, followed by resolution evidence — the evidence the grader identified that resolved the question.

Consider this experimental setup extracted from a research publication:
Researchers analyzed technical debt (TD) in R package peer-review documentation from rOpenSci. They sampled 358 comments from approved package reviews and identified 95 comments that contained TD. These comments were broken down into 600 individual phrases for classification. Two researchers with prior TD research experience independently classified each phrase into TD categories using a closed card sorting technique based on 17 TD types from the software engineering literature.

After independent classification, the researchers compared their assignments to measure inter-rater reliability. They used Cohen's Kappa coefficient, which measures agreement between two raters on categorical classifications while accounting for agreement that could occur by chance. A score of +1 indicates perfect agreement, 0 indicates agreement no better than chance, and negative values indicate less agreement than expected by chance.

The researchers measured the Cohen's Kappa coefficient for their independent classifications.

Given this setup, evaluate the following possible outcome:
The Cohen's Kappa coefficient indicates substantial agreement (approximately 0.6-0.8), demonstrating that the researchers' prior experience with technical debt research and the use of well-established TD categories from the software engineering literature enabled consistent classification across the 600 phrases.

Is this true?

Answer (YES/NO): NO